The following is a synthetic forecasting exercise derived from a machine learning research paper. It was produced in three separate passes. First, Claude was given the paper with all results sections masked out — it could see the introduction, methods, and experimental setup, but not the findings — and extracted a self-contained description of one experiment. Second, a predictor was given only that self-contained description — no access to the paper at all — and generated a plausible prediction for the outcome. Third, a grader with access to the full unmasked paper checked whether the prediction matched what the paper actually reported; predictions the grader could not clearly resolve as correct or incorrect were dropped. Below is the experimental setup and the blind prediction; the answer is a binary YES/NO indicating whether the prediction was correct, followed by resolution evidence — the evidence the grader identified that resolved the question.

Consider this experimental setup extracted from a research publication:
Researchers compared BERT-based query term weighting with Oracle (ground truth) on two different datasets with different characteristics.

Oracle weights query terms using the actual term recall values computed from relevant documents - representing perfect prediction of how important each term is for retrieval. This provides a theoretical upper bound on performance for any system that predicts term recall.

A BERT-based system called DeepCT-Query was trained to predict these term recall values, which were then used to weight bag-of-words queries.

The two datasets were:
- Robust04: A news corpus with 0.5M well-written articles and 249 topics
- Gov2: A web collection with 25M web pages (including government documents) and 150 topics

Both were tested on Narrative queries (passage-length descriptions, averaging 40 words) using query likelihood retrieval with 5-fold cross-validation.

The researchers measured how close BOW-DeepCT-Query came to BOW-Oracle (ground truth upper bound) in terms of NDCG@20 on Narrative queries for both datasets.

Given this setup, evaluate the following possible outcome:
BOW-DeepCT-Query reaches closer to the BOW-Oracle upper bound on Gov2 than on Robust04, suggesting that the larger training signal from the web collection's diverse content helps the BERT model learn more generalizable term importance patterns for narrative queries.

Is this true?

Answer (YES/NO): NO